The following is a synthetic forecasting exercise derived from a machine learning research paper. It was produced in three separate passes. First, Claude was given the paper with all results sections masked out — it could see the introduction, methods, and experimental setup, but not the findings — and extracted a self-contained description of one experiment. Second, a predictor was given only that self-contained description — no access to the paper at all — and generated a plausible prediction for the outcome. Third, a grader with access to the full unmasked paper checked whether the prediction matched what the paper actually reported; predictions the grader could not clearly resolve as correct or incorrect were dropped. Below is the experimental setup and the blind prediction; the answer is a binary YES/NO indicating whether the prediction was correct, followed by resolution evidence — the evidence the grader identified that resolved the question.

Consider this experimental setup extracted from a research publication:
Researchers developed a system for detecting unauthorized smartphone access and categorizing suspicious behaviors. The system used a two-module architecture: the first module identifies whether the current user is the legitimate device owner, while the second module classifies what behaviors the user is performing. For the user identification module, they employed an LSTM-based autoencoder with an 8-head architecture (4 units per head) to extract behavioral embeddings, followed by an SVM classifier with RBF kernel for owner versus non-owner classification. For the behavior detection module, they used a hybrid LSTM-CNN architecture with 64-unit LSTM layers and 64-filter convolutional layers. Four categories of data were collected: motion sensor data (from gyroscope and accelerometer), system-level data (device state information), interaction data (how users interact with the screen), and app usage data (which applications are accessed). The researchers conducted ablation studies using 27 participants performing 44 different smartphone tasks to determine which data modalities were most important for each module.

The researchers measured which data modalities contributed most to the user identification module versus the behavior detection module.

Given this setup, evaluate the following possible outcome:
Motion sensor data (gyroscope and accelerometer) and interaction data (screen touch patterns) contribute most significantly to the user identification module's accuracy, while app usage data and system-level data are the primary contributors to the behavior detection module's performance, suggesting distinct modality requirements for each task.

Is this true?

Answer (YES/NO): NO